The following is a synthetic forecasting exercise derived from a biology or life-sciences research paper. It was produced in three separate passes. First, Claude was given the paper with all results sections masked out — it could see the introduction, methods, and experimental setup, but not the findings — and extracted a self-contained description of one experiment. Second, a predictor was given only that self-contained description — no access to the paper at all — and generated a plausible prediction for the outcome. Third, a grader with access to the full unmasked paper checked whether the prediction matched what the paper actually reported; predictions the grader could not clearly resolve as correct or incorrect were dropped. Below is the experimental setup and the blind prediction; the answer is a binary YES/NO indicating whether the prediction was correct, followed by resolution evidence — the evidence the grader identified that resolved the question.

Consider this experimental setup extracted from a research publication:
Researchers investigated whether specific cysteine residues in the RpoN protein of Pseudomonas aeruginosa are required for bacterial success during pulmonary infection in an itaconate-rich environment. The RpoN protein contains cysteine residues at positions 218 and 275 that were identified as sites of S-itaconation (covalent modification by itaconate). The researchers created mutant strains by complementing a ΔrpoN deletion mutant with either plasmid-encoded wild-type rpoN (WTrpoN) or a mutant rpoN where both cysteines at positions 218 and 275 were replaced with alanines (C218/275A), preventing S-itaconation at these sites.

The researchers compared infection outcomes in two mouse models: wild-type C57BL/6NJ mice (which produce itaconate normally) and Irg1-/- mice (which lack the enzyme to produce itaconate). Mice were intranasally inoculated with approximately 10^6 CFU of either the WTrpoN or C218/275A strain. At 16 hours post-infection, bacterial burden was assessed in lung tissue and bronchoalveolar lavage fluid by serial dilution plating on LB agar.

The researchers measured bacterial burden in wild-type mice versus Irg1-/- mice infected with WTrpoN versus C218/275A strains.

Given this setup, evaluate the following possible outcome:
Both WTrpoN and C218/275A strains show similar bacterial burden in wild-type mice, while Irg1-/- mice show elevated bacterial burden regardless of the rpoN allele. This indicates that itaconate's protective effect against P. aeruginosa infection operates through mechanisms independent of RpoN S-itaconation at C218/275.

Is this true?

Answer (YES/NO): NO